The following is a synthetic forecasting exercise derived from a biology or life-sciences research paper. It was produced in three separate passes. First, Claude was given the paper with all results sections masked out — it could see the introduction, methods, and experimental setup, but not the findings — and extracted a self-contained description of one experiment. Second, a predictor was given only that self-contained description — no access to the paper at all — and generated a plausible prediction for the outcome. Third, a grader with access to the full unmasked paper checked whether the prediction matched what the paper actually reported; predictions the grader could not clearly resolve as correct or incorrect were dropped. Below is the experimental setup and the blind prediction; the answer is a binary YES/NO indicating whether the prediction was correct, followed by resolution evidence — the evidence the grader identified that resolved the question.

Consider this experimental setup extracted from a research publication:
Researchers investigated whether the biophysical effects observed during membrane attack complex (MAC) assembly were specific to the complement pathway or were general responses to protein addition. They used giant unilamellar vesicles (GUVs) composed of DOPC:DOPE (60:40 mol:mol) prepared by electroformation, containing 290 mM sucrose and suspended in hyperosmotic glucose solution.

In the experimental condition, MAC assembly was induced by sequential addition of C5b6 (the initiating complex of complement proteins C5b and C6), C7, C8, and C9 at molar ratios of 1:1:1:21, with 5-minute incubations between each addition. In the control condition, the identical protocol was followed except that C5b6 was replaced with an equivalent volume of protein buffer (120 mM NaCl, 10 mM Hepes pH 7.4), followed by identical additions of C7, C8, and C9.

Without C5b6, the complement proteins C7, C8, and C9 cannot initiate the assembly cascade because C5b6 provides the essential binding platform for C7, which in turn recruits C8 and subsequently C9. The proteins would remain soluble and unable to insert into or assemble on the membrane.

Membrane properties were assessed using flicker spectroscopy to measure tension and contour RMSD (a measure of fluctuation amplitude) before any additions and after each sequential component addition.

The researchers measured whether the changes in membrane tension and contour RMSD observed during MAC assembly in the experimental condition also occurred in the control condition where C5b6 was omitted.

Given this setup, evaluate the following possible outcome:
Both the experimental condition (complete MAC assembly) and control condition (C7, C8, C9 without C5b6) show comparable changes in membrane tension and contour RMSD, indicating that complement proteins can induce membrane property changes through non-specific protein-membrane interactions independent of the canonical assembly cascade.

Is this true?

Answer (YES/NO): NO